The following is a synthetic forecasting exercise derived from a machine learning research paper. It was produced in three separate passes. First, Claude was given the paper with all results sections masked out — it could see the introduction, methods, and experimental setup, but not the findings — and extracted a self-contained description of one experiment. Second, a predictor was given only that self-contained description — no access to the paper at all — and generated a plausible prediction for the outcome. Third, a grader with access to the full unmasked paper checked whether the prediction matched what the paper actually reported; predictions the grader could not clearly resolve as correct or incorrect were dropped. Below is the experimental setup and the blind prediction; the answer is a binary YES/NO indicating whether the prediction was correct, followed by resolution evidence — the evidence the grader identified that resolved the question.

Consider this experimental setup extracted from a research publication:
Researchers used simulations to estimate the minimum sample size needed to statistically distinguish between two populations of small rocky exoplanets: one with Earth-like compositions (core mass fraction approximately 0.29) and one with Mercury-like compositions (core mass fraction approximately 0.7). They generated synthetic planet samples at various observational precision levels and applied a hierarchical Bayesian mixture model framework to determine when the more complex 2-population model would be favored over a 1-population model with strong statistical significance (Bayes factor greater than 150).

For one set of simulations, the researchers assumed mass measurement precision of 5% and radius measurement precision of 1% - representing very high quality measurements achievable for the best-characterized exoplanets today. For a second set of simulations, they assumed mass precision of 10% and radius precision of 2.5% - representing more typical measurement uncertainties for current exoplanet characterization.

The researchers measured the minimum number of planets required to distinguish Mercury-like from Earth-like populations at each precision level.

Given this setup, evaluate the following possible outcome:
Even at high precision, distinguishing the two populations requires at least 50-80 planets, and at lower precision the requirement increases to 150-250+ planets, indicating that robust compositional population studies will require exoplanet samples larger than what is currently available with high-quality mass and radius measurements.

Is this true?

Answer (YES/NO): NO